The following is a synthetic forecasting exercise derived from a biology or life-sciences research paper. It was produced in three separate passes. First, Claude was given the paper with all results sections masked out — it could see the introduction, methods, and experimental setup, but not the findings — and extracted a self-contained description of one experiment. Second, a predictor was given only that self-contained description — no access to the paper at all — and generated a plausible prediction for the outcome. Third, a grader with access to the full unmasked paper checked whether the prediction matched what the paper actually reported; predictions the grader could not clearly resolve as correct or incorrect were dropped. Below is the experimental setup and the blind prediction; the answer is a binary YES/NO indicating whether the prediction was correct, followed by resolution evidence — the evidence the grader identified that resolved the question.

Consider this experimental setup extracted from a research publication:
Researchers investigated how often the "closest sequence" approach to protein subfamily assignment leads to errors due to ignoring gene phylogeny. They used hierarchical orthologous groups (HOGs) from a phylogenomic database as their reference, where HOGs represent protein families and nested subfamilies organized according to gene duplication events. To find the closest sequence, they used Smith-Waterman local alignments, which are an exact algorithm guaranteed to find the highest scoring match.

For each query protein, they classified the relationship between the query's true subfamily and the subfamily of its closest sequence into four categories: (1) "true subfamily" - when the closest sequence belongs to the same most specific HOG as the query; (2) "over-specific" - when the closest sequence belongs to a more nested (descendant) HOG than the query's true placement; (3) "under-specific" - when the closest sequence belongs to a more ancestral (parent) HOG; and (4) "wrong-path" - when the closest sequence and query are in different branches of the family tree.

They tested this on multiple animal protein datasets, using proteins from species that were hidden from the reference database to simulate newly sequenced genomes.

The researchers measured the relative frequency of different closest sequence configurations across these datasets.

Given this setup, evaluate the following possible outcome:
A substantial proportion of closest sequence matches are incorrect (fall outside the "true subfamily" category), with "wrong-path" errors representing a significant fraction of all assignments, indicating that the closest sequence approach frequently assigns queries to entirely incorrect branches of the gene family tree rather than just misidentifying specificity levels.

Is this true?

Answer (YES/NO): NO